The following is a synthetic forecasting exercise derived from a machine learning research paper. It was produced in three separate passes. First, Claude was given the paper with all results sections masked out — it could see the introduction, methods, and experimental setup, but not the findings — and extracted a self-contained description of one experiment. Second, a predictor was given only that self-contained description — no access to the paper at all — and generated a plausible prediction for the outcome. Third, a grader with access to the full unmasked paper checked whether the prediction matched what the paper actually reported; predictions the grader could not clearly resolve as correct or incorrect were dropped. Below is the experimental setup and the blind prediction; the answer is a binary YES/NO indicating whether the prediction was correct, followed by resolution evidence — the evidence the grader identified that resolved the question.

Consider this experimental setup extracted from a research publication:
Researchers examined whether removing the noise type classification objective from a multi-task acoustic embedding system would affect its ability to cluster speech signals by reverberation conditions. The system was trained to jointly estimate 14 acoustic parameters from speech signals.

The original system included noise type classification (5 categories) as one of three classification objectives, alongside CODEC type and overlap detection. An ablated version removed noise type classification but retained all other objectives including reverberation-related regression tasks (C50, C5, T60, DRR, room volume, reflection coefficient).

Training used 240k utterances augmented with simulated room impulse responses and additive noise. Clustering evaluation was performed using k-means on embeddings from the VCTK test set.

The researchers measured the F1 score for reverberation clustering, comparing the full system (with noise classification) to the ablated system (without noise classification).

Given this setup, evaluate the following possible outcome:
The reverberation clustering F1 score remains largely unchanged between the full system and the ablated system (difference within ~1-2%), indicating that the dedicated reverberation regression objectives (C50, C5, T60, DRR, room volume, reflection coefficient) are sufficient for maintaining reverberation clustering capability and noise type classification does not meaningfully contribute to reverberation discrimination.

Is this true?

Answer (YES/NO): NO